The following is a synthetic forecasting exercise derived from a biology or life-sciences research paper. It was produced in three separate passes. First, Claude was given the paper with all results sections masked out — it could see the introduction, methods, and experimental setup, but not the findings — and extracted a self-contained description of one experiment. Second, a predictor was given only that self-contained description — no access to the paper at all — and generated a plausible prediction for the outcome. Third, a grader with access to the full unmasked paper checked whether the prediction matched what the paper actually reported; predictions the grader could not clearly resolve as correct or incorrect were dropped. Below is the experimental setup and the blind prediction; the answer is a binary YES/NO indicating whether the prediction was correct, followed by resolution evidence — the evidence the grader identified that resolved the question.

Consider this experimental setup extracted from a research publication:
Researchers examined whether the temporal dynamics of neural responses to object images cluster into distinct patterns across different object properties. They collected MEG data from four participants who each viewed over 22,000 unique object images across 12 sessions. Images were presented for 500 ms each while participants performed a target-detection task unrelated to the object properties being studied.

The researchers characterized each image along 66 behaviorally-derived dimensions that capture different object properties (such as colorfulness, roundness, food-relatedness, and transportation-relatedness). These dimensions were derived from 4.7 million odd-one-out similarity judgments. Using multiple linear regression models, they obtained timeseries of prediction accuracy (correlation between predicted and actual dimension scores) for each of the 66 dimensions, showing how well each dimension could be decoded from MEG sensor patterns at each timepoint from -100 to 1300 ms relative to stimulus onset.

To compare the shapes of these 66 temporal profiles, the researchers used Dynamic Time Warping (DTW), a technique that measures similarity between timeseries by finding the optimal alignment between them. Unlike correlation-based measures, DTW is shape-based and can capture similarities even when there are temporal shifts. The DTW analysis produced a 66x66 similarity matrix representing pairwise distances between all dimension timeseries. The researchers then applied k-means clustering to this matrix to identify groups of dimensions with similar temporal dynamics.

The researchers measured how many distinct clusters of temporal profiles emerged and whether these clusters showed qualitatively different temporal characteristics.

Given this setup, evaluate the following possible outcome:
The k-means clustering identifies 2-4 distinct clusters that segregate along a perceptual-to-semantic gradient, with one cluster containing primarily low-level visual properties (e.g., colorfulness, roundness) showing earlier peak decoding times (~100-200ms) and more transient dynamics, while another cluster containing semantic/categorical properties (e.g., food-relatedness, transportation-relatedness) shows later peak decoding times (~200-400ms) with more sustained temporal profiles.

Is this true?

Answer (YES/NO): NO